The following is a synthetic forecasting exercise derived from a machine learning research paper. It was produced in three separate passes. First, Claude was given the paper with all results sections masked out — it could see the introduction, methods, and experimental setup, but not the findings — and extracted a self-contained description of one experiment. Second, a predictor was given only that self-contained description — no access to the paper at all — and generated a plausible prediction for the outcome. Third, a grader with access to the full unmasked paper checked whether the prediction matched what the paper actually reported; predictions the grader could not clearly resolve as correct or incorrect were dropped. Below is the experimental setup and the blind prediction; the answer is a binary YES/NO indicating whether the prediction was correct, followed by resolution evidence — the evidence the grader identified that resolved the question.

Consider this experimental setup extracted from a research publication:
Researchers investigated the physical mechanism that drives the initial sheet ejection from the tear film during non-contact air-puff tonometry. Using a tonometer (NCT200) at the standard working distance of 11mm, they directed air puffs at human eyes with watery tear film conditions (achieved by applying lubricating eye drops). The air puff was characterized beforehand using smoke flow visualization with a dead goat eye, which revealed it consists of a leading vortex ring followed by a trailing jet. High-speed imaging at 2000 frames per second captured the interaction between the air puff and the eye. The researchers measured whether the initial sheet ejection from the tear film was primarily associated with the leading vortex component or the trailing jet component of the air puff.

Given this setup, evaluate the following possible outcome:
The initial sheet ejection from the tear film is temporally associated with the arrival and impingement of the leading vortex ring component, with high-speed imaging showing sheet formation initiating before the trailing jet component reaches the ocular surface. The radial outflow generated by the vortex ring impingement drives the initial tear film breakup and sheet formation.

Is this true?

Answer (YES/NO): NO